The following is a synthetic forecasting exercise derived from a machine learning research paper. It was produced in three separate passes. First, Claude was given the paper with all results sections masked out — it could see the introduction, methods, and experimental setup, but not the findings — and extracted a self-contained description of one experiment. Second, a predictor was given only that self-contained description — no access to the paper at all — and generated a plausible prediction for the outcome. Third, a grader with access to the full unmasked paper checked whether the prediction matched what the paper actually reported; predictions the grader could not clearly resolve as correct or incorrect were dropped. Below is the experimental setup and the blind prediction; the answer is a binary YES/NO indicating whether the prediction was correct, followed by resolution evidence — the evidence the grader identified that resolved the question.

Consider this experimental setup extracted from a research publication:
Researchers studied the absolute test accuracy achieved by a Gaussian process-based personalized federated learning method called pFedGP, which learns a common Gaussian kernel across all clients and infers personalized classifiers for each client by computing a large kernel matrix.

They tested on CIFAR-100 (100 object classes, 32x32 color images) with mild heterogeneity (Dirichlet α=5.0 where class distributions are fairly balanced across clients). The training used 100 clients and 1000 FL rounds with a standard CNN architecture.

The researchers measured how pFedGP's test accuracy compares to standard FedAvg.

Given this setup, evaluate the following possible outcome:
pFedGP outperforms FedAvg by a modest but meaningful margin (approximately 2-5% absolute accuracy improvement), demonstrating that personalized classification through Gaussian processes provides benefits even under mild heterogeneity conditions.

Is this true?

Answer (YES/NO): NO